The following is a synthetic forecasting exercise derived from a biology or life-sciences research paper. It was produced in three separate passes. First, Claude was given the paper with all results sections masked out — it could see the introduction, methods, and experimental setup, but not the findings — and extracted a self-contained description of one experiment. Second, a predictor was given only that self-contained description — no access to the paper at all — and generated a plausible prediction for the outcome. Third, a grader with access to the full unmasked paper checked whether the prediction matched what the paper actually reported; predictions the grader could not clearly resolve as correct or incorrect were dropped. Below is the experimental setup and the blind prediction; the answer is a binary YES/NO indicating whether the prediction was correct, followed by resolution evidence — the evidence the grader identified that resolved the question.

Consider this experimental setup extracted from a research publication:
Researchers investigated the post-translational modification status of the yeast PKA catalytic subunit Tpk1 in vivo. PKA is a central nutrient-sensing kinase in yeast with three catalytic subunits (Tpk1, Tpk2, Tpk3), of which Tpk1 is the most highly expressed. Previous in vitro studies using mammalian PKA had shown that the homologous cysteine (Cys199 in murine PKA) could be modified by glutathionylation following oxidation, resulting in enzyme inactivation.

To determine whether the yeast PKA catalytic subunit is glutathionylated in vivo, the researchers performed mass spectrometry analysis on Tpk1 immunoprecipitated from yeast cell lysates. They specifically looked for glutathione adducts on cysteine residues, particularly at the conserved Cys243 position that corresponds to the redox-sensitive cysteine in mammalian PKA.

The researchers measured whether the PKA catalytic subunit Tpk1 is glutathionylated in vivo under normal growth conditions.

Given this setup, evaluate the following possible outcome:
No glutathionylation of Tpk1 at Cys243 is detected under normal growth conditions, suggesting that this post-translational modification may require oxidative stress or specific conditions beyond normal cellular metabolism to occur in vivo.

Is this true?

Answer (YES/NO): NO